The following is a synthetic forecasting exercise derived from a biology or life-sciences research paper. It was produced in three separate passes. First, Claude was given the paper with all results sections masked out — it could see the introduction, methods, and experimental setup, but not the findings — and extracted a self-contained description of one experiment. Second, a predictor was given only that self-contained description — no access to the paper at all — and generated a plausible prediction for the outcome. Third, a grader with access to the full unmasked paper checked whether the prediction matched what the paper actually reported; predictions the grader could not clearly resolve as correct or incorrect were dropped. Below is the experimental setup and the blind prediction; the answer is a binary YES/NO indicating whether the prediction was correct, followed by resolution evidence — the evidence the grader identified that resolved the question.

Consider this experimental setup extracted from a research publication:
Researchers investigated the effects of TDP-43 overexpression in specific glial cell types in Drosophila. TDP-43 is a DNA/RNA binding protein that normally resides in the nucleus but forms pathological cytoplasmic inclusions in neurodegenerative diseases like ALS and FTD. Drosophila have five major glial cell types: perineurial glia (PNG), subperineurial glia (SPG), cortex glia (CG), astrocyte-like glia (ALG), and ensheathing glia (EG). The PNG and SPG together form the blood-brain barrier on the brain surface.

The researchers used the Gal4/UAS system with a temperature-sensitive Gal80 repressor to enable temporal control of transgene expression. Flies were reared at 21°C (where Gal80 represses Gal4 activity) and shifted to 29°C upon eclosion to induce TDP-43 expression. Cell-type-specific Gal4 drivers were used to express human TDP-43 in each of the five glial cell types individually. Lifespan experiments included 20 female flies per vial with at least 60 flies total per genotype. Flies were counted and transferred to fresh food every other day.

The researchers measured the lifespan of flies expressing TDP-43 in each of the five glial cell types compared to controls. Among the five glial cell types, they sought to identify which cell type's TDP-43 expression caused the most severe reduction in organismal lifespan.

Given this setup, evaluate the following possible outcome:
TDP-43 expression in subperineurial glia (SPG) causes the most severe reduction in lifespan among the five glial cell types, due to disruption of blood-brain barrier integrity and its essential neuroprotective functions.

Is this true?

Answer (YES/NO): NO